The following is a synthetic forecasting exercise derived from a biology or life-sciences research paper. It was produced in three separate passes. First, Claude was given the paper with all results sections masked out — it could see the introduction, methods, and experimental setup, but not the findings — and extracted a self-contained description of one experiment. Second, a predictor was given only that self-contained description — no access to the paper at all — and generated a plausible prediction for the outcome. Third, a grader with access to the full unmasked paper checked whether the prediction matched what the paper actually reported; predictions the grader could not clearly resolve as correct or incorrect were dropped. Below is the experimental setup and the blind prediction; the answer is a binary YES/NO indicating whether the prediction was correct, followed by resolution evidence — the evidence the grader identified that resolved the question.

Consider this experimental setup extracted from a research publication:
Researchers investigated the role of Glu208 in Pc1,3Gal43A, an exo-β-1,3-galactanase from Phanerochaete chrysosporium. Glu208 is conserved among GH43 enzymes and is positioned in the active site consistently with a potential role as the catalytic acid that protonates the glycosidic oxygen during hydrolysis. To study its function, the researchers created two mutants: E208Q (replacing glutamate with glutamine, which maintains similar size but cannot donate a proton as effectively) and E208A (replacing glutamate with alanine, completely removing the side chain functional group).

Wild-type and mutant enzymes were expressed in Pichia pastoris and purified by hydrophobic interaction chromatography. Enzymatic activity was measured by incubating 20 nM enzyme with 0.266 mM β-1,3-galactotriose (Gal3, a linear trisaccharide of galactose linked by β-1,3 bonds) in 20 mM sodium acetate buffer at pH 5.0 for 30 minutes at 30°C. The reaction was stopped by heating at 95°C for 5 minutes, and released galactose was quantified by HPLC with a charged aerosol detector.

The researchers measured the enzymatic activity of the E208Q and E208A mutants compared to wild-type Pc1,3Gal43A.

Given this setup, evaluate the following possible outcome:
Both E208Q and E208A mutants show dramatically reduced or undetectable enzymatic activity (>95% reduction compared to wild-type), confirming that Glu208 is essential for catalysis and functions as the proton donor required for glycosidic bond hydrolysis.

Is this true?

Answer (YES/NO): YES